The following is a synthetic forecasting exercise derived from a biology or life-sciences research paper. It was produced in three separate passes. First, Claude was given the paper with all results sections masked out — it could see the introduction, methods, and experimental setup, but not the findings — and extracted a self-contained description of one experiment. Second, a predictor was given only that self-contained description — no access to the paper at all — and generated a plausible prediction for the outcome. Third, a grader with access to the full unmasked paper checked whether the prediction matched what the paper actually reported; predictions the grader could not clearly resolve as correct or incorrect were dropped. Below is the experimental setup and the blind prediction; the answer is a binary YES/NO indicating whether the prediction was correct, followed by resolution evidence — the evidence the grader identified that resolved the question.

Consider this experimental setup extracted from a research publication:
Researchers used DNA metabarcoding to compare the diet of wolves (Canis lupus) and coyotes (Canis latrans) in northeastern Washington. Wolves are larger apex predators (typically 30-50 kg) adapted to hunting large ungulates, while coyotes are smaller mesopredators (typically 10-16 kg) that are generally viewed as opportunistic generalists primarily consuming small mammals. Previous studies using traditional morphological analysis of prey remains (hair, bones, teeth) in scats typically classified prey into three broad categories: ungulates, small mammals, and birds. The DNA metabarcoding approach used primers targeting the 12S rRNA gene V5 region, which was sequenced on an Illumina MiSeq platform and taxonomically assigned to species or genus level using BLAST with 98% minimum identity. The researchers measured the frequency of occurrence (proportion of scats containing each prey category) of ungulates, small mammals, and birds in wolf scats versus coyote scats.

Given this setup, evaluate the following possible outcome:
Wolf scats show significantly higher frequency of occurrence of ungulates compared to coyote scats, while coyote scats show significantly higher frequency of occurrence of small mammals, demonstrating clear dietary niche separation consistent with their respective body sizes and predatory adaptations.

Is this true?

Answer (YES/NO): YES